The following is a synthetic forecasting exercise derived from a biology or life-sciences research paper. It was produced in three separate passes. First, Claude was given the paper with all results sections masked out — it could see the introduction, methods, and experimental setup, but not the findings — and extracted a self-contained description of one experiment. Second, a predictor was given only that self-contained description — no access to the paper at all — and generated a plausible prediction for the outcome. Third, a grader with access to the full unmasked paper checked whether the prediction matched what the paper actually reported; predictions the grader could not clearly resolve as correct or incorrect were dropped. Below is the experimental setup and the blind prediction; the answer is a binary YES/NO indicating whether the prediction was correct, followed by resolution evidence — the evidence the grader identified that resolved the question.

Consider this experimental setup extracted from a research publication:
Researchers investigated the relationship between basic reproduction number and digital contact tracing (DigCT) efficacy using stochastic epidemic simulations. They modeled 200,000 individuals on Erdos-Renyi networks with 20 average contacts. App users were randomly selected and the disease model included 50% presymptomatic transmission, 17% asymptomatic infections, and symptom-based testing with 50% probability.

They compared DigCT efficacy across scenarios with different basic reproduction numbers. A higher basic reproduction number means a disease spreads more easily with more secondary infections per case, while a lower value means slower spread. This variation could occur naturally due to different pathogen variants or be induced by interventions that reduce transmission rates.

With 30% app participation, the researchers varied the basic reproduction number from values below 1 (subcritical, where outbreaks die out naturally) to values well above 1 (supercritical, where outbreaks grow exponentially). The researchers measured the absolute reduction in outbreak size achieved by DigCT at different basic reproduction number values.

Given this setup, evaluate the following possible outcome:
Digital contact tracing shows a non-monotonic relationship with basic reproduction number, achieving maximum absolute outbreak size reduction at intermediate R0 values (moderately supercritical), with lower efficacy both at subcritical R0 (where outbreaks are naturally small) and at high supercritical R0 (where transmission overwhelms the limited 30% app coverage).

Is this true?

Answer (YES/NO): NO